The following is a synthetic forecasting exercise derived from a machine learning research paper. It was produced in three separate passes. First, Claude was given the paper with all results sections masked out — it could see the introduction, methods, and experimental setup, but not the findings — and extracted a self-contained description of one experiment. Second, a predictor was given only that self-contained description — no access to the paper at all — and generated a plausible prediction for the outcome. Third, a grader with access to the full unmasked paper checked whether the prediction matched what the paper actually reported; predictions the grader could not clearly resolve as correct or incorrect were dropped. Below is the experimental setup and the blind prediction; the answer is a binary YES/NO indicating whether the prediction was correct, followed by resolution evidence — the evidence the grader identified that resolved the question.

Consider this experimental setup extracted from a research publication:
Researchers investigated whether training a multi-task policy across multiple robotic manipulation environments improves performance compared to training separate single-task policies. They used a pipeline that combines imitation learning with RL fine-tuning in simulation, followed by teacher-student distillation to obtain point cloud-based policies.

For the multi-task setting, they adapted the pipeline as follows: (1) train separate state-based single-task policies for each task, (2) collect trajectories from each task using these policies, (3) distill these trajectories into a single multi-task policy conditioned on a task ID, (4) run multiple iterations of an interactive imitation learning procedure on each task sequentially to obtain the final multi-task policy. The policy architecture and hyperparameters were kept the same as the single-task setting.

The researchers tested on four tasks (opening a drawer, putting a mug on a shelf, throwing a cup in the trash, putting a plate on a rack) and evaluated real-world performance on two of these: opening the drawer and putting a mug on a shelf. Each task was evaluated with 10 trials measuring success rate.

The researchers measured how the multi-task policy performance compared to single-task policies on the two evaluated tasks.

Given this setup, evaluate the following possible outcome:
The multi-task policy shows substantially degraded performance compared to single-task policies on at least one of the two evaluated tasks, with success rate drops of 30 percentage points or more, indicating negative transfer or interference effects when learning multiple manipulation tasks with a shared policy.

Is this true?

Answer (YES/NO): NO